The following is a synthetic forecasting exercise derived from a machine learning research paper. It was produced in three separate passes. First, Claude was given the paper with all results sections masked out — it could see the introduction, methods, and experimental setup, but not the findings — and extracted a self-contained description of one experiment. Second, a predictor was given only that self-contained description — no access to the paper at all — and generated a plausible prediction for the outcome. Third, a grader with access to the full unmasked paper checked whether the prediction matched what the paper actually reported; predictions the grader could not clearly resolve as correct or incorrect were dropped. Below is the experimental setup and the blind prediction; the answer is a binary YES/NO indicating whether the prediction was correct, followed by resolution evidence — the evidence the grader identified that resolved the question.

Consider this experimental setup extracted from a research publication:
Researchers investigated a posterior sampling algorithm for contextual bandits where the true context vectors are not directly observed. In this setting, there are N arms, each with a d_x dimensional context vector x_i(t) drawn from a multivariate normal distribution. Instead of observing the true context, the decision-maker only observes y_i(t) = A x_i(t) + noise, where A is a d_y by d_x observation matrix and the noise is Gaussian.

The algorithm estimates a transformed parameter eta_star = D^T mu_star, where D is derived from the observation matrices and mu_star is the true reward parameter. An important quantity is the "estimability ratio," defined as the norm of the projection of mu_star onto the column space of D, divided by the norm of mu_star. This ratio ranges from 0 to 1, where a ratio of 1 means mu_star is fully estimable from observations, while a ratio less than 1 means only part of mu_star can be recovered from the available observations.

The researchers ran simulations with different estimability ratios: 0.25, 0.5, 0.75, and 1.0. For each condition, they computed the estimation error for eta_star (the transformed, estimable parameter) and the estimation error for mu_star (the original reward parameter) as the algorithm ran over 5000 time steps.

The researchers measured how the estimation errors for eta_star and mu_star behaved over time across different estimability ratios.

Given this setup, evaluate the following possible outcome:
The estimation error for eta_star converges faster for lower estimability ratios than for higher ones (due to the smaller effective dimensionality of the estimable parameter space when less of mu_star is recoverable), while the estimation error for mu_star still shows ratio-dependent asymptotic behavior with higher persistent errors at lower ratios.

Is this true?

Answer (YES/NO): NO